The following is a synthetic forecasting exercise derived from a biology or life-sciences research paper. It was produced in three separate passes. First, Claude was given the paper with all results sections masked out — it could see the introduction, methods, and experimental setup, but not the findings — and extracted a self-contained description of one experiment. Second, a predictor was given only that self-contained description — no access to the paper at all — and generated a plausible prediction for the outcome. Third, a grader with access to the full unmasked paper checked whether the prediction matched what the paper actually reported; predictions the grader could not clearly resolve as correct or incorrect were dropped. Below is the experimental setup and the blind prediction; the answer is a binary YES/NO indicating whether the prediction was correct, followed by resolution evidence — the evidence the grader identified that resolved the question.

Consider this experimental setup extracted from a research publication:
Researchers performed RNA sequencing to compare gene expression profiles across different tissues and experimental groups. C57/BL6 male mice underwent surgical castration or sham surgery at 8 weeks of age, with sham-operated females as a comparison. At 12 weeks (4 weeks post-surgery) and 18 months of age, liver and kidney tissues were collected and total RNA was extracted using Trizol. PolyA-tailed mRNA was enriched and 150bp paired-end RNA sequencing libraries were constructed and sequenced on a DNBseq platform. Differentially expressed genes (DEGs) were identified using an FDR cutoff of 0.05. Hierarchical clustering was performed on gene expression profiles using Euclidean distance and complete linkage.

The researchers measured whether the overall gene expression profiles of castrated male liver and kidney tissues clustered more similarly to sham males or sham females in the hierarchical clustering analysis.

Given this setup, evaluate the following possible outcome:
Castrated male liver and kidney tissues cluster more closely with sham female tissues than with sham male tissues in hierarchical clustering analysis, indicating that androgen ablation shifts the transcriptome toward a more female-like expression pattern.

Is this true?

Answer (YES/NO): NO